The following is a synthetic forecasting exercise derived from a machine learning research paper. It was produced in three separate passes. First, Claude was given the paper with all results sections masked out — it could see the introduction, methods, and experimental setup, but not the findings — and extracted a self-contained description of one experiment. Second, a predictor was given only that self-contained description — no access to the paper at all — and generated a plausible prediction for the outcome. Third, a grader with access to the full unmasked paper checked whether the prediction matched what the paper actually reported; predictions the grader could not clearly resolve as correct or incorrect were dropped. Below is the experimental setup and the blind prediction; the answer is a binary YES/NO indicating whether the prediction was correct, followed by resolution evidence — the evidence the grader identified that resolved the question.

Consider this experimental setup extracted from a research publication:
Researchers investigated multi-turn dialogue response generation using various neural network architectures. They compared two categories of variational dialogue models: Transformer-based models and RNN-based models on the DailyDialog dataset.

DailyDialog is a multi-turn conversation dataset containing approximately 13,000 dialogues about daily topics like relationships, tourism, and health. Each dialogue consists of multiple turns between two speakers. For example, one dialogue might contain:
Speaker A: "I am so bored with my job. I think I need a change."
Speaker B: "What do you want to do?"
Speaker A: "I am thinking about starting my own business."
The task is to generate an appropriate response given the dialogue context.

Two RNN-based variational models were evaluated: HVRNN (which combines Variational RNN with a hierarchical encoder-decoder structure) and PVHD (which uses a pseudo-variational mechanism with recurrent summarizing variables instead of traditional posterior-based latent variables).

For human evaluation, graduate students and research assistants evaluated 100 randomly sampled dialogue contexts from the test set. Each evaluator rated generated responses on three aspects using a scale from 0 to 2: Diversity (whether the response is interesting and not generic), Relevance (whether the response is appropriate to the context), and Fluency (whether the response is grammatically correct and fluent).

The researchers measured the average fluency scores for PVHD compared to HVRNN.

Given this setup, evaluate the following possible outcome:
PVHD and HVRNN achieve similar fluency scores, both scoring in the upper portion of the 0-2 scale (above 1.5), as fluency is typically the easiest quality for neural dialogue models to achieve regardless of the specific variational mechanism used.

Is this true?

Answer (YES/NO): YES